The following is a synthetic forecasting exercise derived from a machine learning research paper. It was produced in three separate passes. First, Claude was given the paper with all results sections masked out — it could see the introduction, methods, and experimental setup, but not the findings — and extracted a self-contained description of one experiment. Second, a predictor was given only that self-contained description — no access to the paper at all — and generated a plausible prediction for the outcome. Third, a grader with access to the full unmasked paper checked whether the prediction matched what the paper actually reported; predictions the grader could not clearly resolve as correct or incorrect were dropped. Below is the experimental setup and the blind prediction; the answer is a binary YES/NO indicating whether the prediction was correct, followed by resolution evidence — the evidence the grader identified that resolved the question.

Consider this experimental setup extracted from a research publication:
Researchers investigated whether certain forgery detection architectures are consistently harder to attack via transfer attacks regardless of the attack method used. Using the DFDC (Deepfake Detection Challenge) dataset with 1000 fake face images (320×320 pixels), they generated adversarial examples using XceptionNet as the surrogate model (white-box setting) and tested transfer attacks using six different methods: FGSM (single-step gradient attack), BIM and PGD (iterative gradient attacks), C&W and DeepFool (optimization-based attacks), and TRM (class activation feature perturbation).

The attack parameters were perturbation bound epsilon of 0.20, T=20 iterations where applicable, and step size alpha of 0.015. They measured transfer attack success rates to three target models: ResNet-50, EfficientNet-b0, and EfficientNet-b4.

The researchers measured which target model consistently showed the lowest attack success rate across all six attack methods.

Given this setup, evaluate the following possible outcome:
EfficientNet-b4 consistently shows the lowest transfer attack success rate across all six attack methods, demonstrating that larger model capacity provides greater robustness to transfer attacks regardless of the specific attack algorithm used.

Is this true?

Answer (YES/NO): NO